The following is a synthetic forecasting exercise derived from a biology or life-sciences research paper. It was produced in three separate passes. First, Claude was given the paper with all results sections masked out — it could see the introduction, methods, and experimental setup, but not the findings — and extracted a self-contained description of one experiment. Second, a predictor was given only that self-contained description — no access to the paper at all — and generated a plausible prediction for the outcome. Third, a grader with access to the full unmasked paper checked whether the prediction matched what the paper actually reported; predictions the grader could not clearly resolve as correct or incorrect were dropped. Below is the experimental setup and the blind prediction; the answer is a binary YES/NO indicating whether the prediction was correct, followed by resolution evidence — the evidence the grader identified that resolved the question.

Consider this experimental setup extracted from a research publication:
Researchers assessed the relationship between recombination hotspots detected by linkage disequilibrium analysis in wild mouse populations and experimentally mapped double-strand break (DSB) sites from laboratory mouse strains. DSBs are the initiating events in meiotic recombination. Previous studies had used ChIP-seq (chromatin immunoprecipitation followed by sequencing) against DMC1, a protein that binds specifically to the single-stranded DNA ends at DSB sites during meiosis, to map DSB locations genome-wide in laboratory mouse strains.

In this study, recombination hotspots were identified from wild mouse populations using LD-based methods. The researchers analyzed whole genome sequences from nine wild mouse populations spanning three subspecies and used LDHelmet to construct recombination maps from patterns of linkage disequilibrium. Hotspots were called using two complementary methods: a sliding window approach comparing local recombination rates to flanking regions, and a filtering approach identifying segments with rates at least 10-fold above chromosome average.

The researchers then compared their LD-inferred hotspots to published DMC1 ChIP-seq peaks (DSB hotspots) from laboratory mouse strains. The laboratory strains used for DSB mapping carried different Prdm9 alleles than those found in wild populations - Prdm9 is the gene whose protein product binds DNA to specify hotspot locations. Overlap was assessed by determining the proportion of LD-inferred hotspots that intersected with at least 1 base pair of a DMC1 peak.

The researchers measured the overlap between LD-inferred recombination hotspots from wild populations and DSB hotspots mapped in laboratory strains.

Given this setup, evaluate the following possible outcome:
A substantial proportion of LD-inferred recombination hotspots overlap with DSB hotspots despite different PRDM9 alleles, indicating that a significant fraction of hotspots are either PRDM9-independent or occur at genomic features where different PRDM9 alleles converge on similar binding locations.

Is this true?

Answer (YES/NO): NO